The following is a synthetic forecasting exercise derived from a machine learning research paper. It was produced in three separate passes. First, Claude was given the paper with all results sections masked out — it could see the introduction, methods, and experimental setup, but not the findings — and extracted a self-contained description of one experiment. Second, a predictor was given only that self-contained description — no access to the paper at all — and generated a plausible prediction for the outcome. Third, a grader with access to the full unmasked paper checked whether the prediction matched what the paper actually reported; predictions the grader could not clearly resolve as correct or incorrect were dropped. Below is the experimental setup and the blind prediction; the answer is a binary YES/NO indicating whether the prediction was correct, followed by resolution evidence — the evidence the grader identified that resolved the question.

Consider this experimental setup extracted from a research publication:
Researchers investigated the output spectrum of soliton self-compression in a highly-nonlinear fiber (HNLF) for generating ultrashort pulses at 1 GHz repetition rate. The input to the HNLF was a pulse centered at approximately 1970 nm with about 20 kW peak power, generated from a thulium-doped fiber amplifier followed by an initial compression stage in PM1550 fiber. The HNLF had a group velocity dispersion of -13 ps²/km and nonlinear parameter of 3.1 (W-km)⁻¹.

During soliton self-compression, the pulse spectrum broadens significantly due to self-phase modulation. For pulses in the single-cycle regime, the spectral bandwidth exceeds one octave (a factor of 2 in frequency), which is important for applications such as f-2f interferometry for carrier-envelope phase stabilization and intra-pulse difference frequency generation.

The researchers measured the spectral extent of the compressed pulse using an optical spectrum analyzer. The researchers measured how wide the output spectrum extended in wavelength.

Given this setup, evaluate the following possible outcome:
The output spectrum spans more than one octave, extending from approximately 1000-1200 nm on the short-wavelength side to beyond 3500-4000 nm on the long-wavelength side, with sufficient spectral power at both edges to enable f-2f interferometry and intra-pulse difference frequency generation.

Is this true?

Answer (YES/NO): NO